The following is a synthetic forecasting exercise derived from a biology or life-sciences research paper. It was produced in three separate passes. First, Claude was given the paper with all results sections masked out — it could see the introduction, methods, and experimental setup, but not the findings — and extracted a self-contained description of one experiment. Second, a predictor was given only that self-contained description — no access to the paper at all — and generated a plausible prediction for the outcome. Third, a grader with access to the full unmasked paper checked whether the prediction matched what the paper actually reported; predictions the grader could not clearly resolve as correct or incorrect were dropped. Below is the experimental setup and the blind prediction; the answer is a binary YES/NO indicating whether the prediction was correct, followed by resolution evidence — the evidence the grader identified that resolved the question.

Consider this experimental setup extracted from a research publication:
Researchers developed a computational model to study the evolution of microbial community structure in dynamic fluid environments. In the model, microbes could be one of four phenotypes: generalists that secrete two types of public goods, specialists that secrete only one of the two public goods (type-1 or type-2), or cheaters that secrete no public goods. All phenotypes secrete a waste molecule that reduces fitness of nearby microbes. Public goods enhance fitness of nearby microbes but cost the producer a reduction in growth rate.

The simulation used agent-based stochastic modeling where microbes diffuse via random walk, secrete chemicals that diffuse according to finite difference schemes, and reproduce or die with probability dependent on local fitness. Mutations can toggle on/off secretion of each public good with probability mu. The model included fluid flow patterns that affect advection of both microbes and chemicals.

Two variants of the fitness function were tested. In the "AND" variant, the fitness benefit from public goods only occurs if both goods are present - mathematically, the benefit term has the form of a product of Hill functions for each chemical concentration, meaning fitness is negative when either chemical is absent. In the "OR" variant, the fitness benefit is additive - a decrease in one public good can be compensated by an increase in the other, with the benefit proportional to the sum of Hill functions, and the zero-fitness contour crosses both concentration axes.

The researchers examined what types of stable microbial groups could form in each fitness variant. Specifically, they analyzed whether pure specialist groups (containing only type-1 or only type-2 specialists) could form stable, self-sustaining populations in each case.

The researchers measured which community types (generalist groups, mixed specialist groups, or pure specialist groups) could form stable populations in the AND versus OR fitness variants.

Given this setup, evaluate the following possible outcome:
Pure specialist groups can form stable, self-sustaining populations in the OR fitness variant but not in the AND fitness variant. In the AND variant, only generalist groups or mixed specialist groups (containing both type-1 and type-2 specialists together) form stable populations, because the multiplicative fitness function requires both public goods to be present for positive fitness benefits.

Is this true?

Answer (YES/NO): YES